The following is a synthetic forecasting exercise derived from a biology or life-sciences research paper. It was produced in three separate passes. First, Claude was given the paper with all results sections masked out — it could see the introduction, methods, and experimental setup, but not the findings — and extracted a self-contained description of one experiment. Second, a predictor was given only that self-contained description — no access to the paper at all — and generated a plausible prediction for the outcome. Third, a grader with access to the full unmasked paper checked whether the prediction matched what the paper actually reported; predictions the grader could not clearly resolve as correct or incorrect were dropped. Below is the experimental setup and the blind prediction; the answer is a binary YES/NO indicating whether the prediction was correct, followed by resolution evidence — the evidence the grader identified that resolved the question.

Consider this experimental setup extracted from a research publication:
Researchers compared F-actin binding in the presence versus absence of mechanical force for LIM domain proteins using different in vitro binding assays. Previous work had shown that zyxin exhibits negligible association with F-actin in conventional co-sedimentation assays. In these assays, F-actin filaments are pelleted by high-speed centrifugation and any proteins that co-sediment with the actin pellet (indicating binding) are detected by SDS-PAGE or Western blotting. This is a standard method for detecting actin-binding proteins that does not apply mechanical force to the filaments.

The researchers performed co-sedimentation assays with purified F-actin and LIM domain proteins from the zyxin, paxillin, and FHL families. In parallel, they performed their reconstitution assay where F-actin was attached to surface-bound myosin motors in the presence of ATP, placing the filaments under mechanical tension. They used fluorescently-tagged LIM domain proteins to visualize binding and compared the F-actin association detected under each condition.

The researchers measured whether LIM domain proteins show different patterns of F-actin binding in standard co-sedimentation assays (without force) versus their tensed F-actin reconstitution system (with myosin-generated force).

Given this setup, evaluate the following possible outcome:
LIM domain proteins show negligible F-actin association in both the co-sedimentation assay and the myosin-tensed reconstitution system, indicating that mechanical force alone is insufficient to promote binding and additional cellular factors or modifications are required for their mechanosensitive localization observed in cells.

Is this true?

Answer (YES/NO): NO